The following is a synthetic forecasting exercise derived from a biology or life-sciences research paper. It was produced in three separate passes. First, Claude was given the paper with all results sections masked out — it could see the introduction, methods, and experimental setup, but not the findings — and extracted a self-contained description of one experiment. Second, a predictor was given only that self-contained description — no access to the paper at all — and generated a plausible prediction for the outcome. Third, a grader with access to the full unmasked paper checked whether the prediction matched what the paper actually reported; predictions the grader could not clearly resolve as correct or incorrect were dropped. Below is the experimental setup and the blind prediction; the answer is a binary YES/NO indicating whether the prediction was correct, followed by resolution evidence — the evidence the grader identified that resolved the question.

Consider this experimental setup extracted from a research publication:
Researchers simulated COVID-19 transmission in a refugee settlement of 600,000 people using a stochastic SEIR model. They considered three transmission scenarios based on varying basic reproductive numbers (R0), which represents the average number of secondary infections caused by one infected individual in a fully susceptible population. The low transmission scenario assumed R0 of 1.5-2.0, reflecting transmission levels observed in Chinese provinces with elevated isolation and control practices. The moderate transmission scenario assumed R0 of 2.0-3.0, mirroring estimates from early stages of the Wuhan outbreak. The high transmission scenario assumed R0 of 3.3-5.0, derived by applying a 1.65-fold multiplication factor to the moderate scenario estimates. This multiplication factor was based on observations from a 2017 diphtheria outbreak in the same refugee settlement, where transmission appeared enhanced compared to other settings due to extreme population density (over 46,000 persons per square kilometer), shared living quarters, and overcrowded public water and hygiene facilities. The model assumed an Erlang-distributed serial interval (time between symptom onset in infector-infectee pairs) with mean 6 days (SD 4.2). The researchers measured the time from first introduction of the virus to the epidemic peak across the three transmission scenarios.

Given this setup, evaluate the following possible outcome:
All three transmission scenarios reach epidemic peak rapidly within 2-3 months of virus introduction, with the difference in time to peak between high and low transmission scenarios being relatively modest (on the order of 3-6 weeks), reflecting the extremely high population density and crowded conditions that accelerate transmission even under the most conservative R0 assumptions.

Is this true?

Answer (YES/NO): NO